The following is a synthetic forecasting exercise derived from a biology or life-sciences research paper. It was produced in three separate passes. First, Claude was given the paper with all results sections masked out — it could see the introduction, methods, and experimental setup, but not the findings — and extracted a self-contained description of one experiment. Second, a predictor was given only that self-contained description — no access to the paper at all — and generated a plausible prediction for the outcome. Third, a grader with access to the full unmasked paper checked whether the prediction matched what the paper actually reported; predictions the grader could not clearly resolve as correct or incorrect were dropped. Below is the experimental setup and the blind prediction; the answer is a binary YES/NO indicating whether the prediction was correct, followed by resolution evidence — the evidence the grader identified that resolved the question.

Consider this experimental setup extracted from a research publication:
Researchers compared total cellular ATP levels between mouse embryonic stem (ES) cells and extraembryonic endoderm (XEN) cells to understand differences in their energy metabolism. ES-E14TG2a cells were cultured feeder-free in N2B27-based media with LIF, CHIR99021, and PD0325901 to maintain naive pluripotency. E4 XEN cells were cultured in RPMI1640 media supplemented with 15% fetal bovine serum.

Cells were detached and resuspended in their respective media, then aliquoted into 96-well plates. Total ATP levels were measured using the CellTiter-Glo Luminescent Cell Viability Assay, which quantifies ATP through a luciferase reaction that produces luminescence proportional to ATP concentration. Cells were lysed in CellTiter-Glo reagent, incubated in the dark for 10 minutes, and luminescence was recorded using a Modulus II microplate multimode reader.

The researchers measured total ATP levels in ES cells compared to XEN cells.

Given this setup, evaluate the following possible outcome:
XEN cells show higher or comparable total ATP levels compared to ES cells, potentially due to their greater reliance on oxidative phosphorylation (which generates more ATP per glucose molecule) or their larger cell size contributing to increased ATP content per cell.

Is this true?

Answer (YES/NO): YES